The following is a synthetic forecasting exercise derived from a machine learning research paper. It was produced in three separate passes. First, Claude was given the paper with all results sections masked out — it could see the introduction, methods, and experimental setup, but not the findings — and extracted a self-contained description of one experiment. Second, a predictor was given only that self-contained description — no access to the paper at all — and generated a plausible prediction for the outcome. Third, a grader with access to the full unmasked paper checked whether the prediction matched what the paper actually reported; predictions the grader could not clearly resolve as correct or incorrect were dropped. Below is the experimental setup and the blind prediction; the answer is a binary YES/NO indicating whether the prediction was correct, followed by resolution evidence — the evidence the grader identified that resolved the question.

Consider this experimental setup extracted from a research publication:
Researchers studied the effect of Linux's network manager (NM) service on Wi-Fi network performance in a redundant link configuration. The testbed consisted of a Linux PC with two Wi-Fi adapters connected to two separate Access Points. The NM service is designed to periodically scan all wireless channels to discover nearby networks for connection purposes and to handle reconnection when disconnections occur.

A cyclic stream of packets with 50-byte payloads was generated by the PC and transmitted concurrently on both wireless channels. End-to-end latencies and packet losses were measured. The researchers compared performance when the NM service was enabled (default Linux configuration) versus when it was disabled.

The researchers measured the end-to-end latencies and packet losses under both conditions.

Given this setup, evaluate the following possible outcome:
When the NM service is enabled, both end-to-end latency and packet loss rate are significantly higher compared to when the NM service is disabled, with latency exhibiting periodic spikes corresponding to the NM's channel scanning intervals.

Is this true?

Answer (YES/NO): YES